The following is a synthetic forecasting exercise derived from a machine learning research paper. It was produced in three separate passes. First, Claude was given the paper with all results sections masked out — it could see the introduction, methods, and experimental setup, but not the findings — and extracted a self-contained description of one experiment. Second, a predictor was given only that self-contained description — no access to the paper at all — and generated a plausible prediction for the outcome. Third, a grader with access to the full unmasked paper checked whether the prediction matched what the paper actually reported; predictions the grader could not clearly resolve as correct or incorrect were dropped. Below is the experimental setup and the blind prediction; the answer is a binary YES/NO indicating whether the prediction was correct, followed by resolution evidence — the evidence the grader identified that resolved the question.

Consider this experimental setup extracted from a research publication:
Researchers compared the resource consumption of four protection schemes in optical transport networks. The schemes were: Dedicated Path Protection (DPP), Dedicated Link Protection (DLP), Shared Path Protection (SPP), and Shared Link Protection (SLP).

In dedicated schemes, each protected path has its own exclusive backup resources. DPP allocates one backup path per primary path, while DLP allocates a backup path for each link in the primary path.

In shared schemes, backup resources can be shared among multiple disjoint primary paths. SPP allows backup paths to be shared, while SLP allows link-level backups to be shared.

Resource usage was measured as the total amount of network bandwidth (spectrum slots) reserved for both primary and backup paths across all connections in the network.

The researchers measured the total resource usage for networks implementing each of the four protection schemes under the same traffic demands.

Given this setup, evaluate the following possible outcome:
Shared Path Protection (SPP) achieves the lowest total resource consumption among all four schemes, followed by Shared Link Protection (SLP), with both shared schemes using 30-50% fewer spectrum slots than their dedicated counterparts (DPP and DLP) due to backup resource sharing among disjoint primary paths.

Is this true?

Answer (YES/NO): NO